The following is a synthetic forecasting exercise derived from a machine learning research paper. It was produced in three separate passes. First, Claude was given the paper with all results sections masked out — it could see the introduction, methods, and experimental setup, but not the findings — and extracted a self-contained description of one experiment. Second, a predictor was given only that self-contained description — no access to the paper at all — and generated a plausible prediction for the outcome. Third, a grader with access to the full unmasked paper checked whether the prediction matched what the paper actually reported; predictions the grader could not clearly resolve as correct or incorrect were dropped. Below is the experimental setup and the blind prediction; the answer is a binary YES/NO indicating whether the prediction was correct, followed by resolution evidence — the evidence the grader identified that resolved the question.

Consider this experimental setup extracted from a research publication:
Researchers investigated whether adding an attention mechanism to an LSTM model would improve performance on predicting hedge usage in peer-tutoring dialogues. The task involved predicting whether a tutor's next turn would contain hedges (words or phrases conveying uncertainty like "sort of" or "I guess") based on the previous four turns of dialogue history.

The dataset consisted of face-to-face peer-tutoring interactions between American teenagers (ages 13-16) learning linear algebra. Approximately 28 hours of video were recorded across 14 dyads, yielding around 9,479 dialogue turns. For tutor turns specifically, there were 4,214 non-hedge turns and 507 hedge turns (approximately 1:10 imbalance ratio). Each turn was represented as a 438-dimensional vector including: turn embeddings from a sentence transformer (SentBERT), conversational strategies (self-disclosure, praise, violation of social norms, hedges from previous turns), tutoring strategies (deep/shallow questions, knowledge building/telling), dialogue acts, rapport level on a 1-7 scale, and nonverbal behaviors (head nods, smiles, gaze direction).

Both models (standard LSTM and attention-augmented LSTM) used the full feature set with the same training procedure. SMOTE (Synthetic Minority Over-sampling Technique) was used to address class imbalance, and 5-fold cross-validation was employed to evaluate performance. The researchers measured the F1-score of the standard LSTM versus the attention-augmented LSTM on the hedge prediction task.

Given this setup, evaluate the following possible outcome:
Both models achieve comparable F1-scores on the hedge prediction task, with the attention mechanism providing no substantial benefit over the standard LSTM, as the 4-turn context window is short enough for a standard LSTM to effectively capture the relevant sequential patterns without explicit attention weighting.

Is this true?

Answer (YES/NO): YES